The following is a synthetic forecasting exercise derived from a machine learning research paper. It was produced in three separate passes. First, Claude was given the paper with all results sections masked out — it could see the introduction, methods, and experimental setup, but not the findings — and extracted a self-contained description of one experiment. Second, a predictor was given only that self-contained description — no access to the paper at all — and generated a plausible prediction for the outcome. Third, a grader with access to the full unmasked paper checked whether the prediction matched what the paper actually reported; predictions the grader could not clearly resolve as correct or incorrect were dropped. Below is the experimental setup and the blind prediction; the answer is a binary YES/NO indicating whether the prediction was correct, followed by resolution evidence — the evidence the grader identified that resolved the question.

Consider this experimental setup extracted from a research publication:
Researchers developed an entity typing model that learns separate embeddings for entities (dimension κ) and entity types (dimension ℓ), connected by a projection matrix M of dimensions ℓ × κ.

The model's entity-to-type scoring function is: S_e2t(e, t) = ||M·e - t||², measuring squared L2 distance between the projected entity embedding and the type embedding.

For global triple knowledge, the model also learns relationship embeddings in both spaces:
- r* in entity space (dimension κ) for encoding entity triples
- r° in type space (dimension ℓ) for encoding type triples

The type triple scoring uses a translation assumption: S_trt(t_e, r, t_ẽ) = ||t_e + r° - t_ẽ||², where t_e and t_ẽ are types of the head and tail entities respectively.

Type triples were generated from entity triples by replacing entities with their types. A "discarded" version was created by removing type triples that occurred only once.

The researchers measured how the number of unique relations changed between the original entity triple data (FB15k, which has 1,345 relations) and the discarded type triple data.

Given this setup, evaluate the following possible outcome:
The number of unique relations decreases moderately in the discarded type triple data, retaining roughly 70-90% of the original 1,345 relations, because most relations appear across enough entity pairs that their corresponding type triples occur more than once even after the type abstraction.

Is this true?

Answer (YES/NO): NO